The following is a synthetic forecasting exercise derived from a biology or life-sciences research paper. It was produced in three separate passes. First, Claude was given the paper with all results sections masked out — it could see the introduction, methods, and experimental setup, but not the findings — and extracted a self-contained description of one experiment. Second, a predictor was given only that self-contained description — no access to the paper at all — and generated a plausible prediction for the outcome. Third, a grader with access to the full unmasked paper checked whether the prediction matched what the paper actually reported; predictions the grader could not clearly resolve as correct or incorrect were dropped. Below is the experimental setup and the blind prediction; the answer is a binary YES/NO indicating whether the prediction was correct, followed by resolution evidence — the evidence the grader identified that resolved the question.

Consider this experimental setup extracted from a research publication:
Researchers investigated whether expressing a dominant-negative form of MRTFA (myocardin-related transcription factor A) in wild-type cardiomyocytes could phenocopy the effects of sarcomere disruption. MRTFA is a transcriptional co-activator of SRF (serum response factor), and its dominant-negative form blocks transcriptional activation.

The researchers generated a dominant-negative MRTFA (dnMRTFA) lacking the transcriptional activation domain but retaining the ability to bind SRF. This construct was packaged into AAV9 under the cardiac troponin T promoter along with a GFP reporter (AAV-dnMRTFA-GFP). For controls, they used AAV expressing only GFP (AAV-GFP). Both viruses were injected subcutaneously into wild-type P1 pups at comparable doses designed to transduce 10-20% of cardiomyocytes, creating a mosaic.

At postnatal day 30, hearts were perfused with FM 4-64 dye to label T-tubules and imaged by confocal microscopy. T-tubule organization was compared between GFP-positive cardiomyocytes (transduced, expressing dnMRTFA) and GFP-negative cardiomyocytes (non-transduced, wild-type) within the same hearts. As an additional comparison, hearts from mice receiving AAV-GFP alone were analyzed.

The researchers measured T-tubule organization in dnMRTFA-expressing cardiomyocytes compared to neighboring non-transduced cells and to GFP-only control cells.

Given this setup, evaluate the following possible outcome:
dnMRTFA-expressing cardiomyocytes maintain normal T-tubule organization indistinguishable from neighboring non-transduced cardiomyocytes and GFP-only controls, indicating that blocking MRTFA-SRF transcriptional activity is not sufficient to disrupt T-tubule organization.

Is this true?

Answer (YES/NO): NO